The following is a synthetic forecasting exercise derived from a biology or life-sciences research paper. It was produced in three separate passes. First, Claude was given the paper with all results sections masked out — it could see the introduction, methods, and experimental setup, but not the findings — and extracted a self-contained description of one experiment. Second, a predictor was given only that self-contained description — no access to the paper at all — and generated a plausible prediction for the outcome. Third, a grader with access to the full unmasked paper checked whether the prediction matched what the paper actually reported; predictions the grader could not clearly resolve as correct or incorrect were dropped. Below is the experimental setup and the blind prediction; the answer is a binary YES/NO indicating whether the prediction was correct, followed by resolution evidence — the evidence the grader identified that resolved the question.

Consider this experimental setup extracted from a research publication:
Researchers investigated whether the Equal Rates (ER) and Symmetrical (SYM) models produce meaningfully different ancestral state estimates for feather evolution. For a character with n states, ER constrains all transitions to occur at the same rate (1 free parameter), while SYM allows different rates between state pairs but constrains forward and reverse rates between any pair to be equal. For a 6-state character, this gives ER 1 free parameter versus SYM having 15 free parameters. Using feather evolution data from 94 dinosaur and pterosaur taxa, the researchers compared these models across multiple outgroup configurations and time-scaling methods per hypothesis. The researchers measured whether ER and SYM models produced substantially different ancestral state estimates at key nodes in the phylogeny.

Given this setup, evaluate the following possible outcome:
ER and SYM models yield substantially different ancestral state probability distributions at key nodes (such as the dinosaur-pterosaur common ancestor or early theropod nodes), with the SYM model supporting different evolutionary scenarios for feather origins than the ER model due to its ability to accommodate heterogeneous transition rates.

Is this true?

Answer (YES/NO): NO